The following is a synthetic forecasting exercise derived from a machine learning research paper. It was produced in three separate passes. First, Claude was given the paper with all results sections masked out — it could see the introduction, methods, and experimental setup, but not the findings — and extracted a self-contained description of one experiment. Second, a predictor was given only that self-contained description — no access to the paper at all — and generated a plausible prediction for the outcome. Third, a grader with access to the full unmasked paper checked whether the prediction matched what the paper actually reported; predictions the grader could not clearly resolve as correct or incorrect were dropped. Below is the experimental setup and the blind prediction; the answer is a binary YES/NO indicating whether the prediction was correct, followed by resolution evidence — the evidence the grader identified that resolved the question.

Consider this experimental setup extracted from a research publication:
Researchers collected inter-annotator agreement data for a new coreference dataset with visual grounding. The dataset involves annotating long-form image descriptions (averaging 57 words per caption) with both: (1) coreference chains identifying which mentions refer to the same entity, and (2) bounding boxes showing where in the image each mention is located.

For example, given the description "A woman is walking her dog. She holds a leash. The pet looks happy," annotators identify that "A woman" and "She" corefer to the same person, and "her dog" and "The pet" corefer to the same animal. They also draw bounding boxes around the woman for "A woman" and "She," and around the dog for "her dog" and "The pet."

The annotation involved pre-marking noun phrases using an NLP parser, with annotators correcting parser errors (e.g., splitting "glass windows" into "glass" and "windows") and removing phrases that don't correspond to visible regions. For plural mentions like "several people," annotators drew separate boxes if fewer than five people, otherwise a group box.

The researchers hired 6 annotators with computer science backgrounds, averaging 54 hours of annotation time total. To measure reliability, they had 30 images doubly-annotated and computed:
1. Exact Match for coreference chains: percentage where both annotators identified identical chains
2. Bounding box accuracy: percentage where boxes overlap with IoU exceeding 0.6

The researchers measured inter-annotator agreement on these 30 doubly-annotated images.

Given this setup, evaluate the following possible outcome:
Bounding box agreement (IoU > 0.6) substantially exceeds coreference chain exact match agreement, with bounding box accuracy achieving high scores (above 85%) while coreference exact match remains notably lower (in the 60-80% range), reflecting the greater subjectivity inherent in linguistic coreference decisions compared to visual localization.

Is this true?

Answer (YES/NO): NO